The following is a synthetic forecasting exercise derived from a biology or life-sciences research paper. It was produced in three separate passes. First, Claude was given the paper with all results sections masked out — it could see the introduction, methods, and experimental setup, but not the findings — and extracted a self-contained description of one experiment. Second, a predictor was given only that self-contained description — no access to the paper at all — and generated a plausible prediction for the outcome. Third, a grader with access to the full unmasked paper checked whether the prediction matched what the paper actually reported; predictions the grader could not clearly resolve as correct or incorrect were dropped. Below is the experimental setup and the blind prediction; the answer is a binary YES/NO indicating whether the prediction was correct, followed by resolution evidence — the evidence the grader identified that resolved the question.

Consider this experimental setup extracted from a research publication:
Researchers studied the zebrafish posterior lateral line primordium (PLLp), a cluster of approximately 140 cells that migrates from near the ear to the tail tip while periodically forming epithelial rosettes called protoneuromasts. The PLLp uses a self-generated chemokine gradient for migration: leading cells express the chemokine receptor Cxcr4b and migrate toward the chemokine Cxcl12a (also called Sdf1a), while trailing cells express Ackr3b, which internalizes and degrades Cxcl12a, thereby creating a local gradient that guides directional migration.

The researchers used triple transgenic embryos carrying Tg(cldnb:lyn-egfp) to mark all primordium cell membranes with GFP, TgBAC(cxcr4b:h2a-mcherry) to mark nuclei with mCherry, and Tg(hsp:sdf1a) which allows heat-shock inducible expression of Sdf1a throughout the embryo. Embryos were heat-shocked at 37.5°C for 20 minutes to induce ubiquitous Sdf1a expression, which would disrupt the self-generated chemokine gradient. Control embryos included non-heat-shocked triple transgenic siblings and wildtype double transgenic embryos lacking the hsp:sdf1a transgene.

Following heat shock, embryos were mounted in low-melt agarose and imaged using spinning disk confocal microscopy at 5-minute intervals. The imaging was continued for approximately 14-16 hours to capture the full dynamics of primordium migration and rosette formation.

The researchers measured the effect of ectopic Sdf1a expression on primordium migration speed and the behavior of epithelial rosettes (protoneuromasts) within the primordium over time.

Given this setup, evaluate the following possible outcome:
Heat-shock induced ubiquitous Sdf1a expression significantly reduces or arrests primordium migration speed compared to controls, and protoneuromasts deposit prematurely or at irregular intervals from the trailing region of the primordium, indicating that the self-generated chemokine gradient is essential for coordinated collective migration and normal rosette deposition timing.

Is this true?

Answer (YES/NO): NO